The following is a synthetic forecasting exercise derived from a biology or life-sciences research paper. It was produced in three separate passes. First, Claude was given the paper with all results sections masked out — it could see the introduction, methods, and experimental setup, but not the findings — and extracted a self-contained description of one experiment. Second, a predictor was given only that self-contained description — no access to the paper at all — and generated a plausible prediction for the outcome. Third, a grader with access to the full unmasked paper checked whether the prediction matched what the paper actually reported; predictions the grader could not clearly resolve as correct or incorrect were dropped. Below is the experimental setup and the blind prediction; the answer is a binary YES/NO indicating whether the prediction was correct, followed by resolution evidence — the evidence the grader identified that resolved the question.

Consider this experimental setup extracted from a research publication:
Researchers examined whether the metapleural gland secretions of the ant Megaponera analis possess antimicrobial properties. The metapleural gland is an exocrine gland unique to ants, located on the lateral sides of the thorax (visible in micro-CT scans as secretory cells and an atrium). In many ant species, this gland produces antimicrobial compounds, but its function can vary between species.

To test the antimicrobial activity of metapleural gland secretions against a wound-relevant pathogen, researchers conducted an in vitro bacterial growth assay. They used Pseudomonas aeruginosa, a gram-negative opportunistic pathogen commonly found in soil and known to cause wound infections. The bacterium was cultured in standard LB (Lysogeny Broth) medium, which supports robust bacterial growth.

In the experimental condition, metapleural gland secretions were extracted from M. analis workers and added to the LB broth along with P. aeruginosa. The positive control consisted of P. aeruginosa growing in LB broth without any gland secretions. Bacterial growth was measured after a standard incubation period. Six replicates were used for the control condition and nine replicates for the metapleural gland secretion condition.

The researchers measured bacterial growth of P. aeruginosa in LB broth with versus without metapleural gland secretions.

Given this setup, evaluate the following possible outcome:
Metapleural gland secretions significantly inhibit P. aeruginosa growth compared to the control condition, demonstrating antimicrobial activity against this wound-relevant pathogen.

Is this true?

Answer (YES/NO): YES